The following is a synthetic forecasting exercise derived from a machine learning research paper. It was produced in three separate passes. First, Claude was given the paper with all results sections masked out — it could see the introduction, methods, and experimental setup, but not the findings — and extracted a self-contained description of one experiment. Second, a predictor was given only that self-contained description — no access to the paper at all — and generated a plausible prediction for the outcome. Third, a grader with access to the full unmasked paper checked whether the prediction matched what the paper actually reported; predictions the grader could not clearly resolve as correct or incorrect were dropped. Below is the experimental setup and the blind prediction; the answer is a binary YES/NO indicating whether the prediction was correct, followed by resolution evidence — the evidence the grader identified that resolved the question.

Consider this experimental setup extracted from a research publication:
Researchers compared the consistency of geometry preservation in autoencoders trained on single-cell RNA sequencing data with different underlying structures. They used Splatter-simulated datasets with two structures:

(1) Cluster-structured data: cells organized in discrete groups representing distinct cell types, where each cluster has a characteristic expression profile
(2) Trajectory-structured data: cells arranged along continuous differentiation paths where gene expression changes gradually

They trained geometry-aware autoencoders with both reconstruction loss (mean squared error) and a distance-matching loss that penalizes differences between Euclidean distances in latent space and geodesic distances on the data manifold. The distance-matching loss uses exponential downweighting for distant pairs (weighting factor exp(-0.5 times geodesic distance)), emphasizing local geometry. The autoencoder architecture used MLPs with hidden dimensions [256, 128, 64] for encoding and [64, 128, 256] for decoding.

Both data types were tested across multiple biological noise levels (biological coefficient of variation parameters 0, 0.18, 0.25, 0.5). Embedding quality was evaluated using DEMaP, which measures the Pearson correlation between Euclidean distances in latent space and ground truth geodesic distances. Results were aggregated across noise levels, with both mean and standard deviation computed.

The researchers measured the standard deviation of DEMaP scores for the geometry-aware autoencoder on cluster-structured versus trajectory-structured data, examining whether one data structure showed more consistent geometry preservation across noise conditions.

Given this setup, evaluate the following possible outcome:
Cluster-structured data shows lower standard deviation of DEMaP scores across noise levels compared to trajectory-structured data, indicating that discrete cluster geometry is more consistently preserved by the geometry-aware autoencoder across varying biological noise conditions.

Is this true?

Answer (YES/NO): NO